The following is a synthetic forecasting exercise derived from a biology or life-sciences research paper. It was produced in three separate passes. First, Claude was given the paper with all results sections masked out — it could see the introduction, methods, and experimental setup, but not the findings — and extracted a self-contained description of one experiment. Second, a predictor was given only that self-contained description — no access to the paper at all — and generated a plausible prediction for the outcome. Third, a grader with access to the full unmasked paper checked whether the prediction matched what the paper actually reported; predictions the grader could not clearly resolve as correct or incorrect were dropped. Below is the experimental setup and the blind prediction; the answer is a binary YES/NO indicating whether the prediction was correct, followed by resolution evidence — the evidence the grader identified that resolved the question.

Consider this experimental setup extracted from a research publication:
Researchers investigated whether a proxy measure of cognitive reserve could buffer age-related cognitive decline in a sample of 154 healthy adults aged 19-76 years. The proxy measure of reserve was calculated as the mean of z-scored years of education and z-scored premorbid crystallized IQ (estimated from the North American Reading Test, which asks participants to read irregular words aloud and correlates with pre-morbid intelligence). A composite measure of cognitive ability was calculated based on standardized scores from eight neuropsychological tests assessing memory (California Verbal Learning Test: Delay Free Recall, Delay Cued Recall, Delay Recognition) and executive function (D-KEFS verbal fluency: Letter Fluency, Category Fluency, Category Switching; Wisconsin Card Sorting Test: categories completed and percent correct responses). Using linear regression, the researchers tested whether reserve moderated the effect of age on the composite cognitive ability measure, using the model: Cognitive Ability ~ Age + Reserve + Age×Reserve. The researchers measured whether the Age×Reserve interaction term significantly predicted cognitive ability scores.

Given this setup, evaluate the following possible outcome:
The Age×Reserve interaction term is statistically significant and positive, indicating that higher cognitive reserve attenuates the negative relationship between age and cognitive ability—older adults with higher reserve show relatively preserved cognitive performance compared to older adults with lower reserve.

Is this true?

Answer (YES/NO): NO